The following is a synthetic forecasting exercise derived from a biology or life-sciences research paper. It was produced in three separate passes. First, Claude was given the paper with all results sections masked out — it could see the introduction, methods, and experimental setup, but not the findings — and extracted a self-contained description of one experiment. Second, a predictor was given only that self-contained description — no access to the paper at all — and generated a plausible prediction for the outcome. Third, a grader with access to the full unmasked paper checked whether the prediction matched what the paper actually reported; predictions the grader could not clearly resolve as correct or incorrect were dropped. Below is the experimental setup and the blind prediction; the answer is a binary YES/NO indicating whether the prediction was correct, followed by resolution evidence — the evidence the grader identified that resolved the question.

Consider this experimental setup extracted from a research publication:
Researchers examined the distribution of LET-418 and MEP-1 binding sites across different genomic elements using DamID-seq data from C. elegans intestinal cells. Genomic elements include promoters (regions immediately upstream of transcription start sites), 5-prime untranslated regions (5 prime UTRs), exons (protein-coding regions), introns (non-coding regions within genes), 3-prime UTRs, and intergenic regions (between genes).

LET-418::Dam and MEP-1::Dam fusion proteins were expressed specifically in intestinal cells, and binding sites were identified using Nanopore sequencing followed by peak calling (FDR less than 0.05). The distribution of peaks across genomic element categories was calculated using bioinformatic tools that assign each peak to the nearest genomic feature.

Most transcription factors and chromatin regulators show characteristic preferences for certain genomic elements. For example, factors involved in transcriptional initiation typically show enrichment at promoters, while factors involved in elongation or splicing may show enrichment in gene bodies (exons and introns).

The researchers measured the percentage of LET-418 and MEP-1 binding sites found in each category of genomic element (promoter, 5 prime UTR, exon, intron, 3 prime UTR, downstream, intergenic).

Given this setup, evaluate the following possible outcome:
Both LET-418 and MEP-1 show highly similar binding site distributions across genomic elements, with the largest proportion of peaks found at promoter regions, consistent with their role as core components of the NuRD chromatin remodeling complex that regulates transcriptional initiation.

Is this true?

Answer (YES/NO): YES